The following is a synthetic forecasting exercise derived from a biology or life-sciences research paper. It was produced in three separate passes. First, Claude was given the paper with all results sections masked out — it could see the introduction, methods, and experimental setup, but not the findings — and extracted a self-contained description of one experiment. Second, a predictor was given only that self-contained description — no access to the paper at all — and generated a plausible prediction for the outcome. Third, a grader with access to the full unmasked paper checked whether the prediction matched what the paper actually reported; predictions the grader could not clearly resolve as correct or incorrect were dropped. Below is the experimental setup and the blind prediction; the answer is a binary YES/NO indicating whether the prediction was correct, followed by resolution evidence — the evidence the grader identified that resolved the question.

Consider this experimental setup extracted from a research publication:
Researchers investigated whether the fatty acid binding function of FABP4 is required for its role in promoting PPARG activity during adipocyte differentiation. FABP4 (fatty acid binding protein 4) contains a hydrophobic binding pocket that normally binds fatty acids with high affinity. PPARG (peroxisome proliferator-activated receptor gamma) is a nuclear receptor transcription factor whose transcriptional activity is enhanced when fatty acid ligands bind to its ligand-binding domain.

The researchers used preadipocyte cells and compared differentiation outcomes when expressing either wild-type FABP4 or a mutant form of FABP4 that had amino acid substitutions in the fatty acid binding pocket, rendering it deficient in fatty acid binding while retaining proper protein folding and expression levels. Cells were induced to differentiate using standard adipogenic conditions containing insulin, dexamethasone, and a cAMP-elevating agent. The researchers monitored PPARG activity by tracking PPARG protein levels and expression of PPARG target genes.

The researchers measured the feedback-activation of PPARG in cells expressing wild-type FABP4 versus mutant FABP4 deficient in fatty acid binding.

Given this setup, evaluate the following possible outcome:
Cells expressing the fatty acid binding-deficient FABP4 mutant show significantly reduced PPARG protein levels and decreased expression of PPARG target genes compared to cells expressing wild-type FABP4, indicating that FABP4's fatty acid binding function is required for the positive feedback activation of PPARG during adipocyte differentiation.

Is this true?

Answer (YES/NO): YES